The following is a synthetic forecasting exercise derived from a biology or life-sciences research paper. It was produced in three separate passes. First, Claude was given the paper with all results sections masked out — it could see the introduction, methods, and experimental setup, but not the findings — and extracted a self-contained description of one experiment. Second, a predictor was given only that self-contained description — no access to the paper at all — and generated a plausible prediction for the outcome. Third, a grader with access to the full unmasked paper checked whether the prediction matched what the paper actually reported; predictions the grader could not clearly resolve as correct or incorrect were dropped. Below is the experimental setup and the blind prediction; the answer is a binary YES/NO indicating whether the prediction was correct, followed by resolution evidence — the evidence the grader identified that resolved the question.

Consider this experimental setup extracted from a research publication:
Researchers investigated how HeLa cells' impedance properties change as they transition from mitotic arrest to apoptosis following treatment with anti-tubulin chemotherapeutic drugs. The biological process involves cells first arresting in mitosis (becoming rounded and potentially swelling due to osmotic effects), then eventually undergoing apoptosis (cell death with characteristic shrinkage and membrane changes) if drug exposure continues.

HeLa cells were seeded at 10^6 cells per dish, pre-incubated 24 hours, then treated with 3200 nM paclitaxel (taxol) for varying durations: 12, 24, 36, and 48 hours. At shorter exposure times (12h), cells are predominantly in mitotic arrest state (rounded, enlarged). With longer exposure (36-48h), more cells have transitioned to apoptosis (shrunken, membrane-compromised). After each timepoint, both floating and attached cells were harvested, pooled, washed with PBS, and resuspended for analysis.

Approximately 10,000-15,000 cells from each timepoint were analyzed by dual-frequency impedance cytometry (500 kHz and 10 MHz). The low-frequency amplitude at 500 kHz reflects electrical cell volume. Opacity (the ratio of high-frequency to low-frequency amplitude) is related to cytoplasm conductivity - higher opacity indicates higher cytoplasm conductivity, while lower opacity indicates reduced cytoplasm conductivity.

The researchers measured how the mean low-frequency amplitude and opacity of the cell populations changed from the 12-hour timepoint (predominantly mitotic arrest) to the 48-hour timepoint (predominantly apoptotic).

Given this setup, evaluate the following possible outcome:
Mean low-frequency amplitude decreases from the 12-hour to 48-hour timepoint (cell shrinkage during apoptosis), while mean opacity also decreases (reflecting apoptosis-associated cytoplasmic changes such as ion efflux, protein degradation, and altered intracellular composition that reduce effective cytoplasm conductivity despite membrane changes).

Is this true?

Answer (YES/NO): YES